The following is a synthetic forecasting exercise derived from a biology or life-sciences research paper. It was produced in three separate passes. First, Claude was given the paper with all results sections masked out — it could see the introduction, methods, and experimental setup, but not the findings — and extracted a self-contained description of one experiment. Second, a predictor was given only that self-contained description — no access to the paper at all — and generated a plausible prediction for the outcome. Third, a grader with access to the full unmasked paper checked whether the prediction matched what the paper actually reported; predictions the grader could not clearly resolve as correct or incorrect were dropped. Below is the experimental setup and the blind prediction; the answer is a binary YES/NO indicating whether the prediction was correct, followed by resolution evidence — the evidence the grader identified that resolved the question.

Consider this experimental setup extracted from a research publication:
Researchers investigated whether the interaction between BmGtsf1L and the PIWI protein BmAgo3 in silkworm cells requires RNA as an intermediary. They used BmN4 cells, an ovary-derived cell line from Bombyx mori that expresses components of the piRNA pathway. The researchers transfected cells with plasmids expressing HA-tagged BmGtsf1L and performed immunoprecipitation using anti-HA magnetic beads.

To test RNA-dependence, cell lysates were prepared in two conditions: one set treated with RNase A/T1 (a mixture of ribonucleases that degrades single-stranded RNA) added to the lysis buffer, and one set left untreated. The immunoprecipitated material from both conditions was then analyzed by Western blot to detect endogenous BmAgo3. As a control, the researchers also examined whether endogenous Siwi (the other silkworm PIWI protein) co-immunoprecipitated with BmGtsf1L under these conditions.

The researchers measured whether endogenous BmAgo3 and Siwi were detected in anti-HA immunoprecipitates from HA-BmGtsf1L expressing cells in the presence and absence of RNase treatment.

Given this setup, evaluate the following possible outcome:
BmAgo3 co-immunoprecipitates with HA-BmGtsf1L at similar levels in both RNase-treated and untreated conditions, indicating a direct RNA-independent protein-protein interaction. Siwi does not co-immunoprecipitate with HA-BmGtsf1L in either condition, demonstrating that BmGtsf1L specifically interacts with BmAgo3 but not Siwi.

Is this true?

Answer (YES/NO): NO